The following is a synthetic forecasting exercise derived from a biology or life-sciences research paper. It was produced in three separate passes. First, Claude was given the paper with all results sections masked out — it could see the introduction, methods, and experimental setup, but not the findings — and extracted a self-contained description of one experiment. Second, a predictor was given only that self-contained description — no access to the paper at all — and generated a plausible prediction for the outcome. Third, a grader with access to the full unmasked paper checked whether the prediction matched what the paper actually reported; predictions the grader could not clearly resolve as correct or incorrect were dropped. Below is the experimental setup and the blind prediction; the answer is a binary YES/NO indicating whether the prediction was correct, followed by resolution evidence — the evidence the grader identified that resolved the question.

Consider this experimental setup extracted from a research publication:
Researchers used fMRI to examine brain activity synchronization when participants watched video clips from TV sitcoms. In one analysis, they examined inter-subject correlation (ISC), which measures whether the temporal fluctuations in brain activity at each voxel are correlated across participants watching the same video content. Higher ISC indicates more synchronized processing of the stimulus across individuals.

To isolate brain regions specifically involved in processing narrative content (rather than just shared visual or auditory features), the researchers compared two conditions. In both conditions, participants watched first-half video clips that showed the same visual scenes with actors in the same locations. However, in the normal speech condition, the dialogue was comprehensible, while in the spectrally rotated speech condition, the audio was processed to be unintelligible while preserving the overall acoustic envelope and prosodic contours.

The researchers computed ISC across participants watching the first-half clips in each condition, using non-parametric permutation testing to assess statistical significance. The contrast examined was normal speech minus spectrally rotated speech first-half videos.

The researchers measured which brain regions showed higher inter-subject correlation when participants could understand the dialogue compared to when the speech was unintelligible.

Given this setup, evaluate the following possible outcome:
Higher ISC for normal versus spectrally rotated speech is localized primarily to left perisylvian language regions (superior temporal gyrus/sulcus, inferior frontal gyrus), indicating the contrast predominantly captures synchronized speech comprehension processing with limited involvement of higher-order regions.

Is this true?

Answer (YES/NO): NO